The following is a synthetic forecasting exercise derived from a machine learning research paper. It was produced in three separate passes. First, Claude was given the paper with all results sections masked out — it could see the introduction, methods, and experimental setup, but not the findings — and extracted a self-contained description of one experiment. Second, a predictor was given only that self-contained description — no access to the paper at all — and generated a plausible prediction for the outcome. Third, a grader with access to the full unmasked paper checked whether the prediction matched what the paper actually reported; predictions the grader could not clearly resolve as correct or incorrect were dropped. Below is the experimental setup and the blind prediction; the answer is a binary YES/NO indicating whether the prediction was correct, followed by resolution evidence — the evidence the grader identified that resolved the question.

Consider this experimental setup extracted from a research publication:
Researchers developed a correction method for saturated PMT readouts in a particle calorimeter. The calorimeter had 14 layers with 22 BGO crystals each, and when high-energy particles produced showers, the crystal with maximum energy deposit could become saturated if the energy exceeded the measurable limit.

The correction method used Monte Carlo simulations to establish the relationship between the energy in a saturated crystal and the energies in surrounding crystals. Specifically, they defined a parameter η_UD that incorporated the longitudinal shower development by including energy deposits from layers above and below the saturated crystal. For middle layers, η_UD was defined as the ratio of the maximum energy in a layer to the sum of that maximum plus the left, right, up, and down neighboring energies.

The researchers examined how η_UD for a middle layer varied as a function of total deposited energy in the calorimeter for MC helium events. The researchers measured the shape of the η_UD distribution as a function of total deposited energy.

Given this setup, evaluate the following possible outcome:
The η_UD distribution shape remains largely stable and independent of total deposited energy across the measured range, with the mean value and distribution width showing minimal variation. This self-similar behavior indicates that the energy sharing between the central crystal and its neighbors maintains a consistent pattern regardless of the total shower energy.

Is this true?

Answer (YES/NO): NO